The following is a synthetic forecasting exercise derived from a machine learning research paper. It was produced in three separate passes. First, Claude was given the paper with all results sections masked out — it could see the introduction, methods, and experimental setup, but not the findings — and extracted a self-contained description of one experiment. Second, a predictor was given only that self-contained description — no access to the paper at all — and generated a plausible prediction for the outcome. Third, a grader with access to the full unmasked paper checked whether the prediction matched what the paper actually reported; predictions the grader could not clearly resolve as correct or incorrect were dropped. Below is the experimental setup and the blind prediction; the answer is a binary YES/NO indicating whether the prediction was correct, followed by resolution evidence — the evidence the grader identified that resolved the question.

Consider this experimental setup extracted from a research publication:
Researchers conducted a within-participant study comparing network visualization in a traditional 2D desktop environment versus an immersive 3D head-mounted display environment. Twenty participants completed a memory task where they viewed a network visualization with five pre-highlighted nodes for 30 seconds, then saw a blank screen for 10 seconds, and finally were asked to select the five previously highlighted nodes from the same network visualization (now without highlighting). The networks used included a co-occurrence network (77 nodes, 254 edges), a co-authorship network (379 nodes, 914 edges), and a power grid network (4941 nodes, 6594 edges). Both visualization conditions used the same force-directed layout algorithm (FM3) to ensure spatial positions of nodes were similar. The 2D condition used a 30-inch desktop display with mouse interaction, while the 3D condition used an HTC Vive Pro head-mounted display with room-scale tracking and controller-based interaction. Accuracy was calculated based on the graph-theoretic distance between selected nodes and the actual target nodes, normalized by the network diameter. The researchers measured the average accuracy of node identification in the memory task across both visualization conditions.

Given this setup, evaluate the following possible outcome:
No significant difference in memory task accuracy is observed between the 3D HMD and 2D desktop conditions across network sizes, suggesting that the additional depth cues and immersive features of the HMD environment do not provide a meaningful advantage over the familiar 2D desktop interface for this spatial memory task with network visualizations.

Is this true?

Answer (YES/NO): NO